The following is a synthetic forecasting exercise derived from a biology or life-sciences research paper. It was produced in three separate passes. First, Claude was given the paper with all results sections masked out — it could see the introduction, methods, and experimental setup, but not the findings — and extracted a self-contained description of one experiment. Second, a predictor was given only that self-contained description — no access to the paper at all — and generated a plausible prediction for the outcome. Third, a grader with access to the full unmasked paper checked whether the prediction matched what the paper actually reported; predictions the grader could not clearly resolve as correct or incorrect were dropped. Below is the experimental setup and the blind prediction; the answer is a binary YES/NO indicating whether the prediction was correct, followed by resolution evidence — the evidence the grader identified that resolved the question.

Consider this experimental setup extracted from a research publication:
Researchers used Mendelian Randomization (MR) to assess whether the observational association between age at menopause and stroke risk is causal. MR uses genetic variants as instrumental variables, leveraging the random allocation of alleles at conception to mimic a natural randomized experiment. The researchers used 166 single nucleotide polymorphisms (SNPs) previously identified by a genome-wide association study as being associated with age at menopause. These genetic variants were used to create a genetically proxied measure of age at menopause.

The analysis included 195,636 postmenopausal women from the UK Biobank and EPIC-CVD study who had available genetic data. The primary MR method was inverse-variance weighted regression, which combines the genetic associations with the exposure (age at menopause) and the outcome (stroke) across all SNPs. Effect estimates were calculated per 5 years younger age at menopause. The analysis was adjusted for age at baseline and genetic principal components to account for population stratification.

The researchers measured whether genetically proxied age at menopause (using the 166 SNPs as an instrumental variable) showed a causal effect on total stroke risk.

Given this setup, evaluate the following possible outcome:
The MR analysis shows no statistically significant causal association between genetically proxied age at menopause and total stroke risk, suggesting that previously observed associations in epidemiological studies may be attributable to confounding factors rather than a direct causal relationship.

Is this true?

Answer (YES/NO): YES